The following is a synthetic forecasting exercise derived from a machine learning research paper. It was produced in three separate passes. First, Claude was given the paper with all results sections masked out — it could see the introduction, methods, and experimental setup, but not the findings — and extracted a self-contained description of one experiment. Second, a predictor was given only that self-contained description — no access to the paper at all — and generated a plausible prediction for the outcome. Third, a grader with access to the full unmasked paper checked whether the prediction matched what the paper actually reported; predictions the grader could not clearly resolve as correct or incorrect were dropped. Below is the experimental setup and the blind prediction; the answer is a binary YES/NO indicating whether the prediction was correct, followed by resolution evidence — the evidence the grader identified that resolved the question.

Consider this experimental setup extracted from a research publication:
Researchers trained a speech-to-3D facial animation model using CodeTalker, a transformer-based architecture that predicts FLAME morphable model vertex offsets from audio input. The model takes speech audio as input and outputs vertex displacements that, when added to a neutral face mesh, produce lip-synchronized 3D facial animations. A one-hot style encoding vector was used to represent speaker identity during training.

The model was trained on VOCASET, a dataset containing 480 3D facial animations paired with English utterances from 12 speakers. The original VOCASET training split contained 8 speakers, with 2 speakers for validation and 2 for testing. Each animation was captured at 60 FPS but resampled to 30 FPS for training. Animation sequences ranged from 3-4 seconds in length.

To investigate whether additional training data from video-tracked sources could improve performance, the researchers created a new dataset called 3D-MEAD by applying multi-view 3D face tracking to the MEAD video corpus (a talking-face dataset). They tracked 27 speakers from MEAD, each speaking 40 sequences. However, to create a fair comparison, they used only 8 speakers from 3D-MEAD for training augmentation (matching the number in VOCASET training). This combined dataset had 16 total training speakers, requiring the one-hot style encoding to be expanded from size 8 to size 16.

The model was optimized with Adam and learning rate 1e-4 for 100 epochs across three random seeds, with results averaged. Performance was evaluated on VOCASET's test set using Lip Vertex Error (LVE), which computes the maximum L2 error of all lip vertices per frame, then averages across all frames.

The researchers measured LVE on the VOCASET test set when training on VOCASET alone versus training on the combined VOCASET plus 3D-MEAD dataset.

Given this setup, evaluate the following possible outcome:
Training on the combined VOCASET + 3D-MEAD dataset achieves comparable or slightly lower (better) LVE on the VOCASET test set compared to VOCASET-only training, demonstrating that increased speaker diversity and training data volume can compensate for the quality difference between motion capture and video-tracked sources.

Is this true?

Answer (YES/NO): YES